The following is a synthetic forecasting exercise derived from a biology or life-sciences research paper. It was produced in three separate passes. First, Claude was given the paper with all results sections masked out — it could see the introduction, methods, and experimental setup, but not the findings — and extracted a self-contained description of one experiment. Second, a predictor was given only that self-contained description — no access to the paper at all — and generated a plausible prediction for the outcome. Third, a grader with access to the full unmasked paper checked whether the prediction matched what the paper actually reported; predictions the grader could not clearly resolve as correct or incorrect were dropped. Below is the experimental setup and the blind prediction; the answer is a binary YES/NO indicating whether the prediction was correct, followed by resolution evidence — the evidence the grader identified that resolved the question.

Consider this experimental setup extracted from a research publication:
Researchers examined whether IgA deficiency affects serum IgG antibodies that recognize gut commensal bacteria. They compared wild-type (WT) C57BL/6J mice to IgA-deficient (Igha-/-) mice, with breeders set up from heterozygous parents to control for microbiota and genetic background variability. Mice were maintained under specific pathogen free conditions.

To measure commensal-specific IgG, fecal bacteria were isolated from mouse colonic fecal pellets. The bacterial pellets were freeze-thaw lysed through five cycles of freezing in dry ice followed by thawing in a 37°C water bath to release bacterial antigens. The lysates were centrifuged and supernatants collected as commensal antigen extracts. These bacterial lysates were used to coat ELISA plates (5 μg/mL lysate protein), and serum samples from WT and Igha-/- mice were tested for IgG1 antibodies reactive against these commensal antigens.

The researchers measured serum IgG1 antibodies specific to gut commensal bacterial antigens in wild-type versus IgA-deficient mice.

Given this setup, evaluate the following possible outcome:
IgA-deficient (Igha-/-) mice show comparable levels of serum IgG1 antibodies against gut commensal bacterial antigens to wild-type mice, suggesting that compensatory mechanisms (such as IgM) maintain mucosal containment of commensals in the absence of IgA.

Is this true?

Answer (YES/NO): NO